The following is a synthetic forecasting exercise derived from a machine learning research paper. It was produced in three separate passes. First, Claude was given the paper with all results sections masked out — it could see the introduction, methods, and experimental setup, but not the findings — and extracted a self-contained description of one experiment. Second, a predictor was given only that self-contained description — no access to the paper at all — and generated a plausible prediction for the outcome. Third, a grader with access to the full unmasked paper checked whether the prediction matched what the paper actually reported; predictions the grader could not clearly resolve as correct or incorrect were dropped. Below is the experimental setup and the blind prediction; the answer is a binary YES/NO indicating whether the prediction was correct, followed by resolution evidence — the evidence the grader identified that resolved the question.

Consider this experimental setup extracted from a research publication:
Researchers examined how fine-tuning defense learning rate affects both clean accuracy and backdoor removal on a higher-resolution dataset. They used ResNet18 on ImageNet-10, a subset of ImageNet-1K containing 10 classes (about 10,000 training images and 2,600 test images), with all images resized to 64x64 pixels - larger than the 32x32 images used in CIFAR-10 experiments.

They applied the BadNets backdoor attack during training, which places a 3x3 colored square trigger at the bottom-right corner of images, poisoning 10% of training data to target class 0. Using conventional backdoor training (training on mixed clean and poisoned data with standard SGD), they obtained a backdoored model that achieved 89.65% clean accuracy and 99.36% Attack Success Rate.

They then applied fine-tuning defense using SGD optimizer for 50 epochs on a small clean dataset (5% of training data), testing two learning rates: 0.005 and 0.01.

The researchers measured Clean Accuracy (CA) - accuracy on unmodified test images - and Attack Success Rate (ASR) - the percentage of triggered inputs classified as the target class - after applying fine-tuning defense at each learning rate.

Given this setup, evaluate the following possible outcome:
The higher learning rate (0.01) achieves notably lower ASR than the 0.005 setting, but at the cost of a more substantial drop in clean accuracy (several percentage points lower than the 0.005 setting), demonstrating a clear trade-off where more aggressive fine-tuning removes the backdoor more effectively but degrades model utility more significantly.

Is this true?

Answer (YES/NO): NO